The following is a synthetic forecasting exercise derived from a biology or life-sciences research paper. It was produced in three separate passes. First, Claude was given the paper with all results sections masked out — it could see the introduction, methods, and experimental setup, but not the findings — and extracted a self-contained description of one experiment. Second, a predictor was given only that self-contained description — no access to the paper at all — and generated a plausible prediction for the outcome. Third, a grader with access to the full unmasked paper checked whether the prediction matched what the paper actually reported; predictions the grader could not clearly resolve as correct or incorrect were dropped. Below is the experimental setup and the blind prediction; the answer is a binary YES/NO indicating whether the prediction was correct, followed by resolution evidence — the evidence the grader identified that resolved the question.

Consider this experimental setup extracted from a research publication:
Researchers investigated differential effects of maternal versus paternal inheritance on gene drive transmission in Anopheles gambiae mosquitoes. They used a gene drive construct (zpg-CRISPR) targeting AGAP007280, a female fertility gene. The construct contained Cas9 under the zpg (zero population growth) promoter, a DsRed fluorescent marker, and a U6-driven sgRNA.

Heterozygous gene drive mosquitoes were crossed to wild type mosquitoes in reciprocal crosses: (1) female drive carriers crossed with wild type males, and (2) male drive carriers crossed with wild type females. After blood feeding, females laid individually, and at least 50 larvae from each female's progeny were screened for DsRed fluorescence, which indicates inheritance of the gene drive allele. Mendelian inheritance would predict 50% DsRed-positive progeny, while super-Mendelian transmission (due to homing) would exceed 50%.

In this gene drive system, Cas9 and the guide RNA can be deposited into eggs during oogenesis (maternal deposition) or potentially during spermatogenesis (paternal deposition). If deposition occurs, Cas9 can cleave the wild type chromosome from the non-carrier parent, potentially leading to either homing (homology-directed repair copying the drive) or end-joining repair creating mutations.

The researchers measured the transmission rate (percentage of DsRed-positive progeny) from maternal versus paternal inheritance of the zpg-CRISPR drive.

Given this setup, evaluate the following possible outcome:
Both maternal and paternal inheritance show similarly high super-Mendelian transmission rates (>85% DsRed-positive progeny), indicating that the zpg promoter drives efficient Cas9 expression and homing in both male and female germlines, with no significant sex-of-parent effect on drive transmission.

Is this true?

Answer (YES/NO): YES